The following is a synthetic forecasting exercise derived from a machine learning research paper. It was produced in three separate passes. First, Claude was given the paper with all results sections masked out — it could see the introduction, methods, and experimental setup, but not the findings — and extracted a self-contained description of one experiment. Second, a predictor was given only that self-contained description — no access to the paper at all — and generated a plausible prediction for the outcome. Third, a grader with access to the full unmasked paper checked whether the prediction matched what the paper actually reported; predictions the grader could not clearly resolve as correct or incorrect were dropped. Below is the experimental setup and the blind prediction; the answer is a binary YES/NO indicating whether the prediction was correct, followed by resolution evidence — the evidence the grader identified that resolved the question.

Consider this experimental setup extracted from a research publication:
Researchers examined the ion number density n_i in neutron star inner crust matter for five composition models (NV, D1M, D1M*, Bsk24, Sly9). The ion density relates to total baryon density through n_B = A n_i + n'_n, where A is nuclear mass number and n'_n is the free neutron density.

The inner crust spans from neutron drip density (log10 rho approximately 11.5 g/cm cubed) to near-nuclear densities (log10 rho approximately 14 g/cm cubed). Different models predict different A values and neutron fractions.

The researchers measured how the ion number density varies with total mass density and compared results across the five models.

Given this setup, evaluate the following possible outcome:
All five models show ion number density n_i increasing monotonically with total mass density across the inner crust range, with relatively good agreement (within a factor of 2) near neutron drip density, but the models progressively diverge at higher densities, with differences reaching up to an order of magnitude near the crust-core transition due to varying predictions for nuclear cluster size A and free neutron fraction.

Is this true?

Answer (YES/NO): NO